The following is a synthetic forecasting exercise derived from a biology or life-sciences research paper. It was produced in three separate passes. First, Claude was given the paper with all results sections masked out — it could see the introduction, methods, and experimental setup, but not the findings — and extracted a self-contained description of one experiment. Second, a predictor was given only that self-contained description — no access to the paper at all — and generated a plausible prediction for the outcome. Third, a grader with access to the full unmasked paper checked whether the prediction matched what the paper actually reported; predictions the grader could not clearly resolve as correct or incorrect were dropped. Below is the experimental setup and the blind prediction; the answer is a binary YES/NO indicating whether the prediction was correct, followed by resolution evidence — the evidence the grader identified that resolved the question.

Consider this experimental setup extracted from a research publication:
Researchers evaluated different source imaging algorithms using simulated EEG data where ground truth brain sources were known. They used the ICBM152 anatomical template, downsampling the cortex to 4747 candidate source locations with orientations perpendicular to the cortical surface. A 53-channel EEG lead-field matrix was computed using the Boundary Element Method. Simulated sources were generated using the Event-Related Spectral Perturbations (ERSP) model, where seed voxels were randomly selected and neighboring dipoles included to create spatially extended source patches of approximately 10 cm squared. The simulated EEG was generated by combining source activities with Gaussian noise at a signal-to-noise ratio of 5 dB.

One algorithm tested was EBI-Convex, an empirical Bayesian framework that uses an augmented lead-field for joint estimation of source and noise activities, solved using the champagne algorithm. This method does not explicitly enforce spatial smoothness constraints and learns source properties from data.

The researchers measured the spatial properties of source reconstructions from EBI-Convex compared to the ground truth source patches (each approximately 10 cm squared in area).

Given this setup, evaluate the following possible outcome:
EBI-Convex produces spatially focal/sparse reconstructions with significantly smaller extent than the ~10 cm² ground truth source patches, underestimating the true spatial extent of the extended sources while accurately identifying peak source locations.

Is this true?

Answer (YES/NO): YES